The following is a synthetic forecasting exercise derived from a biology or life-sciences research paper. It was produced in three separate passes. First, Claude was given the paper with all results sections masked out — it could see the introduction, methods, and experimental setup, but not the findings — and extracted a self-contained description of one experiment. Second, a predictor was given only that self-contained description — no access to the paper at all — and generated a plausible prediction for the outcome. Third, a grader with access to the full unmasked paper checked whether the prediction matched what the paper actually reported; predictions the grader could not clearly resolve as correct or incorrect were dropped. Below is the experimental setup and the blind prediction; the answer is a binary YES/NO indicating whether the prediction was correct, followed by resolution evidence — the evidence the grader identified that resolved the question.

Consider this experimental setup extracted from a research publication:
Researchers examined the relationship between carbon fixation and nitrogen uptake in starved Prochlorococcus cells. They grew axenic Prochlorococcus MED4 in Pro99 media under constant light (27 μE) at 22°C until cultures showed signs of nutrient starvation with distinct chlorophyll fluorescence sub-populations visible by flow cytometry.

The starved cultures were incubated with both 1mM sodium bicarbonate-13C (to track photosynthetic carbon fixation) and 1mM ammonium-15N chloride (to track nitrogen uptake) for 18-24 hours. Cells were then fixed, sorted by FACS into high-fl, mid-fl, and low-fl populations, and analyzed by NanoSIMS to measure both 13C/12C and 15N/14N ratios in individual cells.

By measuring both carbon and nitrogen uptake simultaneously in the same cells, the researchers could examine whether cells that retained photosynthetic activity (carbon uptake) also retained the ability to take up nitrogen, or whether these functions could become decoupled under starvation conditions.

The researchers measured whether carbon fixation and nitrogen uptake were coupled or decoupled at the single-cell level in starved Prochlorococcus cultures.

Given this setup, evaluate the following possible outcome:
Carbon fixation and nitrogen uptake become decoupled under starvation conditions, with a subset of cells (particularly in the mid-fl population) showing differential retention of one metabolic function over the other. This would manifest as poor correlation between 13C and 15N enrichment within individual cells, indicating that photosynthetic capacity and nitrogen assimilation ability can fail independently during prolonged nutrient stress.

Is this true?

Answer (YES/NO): NO